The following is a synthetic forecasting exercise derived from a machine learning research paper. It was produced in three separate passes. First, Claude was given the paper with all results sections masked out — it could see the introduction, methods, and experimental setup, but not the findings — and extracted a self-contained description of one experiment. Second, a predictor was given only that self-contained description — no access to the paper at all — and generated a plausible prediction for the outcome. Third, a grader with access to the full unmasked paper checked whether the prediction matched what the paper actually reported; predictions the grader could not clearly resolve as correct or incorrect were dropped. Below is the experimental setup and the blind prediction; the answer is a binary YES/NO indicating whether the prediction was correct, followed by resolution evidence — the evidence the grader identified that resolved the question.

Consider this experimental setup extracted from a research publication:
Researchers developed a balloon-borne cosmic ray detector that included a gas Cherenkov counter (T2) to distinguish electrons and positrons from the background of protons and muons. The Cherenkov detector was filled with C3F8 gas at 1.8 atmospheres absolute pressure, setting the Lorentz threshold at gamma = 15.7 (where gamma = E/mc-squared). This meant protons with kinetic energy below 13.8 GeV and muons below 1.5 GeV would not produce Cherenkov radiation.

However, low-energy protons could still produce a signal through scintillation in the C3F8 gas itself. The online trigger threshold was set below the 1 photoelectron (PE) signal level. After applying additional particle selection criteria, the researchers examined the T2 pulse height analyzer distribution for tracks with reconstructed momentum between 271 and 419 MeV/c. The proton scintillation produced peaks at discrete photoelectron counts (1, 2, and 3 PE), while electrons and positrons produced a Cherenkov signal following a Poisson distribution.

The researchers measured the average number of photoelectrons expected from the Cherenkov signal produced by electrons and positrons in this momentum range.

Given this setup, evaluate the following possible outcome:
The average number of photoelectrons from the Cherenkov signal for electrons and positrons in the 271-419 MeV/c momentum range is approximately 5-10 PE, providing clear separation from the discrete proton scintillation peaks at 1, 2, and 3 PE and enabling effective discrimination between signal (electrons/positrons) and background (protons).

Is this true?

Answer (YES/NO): YES